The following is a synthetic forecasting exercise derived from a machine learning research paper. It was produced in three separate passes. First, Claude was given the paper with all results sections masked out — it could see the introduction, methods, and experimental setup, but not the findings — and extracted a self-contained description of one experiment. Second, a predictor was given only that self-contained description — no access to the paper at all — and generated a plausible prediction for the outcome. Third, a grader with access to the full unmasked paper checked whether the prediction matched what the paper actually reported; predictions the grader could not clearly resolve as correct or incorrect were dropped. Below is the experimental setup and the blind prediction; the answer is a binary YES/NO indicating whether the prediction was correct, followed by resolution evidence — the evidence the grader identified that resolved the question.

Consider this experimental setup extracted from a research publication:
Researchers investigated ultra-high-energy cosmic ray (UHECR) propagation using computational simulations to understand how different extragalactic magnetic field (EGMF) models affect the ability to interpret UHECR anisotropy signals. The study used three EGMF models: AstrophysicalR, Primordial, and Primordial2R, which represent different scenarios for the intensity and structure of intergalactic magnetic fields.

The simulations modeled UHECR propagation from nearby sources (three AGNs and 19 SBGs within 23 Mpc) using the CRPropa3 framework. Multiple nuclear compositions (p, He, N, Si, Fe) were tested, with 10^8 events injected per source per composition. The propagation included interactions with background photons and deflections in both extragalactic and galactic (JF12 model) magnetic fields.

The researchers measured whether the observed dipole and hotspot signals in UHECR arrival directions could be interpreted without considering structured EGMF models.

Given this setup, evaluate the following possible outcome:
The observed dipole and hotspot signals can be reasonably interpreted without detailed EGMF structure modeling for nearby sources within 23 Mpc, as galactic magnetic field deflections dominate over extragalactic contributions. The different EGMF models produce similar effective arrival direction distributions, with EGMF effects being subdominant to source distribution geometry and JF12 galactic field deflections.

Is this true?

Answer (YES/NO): NO